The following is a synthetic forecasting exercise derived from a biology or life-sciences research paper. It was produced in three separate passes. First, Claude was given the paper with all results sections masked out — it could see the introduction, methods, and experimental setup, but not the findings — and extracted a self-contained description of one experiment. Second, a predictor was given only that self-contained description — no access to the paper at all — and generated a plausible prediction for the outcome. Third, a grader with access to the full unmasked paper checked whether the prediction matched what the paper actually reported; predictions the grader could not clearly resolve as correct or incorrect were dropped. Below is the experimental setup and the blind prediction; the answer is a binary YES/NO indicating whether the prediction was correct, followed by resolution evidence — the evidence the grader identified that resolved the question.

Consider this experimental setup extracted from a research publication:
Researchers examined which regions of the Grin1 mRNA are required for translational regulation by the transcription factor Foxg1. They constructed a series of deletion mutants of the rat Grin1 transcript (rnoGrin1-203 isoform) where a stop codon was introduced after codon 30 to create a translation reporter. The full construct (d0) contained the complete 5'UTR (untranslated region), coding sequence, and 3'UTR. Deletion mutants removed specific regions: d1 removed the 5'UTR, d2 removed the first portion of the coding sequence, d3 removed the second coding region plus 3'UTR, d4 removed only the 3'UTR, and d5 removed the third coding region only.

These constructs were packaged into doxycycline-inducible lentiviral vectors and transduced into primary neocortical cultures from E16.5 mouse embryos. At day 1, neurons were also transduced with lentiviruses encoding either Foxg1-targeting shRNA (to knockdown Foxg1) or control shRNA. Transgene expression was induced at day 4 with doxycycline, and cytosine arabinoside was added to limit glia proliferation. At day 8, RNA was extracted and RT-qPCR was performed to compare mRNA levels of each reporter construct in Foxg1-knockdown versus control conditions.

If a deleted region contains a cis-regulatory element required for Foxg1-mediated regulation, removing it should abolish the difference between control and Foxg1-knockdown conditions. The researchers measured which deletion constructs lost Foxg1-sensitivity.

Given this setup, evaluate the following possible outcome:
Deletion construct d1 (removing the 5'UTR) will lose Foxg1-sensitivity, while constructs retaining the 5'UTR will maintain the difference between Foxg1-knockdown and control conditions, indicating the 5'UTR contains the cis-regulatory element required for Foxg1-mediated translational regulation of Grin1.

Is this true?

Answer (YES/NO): NO